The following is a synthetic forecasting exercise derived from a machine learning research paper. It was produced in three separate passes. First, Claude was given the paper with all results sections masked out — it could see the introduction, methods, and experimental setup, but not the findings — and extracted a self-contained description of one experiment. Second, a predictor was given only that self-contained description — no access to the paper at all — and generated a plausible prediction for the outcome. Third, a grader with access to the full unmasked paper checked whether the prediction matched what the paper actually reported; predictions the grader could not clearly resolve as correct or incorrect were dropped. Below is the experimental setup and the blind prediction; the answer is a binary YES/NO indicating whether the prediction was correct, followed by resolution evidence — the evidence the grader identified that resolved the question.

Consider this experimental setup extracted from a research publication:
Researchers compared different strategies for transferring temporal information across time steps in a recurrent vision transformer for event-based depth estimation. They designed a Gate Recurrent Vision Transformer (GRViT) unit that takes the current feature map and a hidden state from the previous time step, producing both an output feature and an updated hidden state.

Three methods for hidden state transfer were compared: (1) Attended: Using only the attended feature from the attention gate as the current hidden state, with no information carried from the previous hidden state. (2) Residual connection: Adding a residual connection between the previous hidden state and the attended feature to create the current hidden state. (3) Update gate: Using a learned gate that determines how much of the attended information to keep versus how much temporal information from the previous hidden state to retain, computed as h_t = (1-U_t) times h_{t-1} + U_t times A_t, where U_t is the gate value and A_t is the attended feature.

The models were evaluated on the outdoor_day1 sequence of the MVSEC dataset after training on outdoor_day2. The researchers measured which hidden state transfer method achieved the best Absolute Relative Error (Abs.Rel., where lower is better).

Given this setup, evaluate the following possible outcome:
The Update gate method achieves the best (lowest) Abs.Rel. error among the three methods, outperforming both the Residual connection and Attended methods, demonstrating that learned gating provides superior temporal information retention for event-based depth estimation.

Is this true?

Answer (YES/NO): YES